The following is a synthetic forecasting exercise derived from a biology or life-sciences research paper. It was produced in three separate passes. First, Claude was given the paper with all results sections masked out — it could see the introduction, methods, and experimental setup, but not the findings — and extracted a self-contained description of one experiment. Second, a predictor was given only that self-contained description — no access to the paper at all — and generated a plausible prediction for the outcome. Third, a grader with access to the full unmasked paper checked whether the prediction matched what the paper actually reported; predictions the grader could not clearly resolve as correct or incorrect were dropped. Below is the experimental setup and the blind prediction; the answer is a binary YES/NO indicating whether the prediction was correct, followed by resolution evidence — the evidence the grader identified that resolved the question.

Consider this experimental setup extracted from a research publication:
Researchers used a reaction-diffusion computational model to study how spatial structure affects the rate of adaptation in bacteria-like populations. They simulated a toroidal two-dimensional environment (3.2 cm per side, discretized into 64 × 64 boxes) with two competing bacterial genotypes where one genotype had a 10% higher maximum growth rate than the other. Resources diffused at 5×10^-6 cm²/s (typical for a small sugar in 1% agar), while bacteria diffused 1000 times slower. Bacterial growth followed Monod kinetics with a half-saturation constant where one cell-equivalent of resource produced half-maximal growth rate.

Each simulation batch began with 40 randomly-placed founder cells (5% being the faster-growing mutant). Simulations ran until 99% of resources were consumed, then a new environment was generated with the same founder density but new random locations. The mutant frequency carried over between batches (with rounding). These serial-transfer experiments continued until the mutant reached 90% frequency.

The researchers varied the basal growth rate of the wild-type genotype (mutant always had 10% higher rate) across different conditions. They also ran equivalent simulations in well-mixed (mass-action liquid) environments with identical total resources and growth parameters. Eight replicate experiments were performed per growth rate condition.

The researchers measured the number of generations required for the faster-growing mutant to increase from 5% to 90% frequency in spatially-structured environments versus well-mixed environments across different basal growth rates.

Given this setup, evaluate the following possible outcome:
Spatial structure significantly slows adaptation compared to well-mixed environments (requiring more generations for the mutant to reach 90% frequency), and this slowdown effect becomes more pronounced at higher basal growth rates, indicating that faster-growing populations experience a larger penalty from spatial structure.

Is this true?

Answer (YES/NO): YES